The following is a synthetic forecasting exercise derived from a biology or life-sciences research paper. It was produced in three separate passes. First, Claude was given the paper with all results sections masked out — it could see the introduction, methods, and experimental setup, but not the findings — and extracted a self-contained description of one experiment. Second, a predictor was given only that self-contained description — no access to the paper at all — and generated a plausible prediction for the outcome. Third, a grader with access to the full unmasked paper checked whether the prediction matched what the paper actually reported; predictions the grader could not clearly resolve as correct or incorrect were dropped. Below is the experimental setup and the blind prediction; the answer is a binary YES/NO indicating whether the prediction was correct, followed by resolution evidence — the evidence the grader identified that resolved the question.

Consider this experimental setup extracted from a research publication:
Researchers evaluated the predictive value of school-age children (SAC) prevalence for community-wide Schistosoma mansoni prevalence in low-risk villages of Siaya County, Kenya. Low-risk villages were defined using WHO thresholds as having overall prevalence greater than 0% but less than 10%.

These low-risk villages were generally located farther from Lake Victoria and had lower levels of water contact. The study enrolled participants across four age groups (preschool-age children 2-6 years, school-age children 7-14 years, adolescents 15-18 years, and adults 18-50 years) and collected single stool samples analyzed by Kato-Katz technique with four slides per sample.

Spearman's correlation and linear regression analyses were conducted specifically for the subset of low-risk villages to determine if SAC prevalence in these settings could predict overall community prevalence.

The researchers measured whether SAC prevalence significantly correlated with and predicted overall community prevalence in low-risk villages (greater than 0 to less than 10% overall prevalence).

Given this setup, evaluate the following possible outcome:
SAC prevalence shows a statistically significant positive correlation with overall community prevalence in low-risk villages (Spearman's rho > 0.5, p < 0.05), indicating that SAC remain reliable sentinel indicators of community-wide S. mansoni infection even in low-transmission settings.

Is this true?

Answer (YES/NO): NO